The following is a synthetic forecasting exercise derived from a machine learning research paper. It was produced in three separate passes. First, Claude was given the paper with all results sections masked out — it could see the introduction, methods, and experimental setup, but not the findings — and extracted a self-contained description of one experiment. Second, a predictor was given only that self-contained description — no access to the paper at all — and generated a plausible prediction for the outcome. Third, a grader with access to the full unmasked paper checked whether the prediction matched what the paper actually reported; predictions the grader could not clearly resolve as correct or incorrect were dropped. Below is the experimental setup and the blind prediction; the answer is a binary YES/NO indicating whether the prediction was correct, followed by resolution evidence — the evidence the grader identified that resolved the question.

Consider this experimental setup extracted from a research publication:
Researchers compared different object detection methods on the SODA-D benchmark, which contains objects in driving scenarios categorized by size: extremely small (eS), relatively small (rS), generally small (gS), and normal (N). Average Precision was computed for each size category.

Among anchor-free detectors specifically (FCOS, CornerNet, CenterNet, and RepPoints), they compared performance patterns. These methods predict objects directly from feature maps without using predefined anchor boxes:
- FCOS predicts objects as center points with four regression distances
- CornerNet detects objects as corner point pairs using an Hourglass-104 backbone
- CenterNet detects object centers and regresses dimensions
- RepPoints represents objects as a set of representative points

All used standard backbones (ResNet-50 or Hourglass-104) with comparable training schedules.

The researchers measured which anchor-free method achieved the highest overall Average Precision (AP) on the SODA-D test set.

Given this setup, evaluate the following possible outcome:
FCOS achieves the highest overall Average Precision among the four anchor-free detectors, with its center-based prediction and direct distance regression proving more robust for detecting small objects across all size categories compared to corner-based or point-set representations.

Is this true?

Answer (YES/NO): NO